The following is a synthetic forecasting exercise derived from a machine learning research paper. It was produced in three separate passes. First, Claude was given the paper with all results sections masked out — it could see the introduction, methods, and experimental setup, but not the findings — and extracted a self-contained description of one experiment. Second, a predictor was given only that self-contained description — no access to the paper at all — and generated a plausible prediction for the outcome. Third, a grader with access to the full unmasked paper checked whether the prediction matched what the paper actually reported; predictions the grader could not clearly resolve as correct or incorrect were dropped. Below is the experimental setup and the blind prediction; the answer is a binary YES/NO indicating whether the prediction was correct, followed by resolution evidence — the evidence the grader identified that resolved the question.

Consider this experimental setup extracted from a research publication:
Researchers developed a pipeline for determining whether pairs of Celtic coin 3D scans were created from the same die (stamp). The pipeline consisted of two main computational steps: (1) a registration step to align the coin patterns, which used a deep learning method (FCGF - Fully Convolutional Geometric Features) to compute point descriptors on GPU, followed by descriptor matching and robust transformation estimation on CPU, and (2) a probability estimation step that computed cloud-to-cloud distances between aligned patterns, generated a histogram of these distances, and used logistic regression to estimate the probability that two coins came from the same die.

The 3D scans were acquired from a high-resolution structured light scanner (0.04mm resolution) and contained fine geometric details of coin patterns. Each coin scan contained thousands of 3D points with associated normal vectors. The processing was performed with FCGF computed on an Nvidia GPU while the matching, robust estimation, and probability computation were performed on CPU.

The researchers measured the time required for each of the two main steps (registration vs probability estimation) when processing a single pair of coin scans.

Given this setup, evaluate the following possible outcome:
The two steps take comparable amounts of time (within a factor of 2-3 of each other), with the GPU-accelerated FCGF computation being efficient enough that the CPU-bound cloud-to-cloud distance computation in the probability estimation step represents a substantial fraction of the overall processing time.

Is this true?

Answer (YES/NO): NO